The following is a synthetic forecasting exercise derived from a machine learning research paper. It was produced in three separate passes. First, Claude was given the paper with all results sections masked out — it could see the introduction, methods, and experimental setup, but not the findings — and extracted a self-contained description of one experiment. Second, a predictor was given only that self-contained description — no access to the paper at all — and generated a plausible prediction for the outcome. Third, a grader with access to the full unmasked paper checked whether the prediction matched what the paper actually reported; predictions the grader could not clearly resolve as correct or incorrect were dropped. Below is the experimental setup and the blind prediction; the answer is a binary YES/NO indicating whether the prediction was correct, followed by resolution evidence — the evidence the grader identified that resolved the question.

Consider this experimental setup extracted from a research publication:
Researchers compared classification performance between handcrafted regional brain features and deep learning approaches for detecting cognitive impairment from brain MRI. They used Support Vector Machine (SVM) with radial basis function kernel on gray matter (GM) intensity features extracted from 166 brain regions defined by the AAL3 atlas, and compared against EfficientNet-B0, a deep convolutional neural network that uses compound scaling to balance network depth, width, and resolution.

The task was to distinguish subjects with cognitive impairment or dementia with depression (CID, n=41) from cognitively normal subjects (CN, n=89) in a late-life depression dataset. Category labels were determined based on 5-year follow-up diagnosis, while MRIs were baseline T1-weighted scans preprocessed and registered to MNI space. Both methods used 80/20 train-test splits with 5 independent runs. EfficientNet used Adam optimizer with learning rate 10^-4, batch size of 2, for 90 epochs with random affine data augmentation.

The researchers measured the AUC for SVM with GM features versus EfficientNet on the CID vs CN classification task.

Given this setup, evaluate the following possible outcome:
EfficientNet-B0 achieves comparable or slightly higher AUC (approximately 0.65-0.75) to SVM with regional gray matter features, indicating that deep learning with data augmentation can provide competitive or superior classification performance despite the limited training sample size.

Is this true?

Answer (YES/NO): NO